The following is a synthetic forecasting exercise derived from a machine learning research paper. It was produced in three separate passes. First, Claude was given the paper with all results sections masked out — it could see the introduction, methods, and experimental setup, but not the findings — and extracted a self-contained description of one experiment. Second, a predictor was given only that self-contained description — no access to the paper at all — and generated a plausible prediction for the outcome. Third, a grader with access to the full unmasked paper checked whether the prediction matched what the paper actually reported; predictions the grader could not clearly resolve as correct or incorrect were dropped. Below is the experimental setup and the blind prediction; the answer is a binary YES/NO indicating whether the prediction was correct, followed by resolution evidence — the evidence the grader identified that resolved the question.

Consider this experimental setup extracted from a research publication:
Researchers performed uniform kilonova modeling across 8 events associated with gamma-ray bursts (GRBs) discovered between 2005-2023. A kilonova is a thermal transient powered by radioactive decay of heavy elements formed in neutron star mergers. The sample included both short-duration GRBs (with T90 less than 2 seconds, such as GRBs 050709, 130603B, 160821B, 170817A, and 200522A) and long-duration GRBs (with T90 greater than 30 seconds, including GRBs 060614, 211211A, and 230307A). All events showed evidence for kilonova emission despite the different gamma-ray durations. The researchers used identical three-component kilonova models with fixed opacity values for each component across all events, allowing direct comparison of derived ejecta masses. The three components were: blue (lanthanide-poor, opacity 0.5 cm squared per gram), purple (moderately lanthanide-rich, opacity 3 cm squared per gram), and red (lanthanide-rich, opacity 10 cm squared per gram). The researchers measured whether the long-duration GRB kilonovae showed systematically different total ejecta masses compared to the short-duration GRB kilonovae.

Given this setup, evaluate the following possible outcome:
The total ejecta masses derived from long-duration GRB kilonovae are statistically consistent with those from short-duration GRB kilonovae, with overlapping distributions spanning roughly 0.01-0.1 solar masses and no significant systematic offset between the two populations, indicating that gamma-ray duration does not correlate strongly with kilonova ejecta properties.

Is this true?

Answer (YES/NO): NO